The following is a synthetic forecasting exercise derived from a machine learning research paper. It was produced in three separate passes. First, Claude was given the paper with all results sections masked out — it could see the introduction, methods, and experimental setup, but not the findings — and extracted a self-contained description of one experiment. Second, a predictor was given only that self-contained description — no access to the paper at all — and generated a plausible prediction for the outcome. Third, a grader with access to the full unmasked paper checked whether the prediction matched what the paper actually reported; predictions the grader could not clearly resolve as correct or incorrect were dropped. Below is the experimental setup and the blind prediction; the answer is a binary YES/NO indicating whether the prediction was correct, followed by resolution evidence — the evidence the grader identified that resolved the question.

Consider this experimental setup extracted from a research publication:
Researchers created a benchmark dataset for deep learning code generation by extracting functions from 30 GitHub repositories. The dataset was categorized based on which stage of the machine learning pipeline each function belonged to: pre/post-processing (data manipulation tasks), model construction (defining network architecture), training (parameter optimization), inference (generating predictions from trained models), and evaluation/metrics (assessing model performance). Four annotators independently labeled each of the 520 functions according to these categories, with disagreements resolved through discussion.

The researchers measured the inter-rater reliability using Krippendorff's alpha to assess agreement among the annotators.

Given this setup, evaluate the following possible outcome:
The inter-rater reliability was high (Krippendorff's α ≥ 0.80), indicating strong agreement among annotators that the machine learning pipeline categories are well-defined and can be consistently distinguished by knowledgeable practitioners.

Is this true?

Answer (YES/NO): YES